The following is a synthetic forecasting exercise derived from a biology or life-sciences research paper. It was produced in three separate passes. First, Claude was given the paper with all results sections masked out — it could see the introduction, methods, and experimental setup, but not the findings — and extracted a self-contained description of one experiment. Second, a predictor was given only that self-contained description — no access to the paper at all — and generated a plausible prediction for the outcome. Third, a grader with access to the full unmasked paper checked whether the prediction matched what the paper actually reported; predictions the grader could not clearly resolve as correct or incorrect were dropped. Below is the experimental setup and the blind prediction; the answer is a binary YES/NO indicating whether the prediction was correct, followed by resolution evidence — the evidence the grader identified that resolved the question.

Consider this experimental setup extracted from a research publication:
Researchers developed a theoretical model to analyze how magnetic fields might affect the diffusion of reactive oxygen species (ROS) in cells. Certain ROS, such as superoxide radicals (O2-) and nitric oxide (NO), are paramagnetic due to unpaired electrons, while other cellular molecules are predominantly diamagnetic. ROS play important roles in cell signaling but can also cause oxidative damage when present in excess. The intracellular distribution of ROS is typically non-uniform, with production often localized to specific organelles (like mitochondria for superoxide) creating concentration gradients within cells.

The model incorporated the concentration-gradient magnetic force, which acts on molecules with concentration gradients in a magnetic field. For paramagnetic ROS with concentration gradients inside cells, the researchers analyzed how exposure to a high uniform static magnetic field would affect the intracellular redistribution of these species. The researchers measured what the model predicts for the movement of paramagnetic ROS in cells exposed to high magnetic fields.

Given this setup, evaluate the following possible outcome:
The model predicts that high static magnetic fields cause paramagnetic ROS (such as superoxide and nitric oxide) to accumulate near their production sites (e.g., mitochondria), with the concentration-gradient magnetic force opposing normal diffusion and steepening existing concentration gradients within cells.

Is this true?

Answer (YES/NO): NO